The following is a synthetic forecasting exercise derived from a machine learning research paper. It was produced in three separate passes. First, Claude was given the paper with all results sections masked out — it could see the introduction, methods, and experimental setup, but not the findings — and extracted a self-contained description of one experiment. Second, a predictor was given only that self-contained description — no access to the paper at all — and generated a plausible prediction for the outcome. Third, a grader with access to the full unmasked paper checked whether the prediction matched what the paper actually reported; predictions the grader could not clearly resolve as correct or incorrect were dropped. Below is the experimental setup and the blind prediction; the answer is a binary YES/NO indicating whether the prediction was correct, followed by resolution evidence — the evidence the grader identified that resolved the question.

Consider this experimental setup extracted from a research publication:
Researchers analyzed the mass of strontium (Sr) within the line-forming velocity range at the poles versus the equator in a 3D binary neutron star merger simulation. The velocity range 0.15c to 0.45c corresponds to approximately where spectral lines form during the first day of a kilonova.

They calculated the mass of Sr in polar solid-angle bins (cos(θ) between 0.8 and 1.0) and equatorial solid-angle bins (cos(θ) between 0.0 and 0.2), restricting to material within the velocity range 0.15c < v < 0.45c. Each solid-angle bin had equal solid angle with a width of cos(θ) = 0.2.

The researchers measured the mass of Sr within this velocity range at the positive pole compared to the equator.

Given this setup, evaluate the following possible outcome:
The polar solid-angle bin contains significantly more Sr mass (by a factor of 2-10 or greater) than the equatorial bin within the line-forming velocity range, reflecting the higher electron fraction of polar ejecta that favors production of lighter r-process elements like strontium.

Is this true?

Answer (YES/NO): YES